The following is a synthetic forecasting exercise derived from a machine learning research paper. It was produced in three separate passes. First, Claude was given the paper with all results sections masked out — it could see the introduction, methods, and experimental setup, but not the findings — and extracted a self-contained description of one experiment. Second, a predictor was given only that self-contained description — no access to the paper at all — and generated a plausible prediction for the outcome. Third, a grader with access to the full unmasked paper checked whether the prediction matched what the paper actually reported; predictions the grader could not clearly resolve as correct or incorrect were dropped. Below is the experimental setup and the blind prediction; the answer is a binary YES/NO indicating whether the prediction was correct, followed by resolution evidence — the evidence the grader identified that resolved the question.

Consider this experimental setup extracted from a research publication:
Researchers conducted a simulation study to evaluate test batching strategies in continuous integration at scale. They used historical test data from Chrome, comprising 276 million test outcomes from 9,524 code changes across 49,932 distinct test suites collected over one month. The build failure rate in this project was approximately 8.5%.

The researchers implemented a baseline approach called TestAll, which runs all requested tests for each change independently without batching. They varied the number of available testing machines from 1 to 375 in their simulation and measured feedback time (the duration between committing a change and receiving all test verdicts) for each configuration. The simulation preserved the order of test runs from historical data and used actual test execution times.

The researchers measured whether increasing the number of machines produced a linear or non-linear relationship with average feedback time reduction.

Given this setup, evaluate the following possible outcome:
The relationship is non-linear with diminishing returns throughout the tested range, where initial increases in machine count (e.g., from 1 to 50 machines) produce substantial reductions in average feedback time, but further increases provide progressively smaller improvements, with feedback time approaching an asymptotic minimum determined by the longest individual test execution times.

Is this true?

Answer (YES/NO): YES